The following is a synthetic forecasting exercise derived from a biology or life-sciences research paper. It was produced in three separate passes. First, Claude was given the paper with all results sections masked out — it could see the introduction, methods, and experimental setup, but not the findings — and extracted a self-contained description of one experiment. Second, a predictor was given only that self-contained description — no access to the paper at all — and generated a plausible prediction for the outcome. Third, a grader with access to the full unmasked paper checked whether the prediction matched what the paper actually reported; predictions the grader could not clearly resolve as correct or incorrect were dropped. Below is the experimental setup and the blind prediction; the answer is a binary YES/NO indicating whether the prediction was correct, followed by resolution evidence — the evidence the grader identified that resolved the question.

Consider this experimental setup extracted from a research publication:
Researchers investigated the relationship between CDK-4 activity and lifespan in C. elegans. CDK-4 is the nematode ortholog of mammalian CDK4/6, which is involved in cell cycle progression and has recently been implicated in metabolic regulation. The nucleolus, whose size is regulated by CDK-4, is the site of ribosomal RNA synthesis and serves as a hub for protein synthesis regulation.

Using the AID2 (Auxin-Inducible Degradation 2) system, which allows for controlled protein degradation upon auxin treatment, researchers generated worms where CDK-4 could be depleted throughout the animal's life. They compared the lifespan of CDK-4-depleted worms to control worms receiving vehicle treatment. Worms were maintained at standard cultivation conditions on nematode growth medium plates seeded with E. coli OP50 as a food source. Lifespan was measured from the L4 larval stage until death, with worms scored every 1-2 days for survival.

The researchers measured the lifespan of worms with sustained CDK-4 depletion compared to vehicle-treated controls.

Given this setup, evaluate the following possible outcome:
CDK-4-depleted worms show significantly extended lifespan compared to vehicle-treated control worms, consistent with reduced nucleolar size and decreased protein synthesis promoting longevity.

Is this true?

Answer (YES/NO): NO